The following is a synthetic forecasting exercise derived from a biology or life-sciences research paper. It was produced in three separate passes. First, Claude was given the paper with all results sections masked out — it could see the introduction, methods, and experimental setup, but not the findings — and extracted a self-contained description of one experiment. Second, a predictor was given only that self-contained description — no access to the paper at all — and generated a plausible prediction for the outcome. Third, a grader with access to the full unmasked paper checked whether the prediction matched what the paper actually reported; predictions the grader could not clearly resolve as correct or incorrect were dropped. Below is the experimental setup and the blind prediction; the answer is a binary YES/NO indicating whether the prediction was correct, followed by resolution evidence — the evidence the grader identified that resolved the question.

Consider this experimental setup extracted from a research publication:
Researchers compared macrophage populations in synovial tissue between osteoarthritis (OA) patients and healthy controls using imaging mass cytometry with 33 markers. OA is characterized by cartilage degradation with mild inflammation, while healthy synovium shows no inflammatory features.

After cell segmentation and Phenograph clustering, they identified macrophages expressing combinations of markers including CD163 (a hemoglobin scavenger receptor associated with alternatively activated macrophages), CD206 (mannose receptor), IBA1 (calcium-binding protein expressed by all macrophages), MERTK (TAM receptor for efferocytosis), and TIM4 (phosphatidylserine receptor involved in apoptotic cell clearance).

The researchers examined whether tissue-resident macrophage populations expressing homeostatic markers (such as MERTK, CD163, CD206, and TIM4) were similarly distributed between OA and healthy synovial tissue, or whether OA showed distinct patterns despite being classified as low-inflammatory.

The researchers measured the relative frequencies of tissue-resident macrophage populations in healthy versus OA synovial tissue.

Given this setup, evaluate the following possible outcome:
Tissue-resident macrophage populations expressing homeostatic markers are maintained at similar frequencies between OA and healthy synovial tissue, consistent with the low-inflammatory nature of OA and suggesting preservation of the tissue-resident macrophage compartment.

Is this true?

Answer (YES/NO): NO